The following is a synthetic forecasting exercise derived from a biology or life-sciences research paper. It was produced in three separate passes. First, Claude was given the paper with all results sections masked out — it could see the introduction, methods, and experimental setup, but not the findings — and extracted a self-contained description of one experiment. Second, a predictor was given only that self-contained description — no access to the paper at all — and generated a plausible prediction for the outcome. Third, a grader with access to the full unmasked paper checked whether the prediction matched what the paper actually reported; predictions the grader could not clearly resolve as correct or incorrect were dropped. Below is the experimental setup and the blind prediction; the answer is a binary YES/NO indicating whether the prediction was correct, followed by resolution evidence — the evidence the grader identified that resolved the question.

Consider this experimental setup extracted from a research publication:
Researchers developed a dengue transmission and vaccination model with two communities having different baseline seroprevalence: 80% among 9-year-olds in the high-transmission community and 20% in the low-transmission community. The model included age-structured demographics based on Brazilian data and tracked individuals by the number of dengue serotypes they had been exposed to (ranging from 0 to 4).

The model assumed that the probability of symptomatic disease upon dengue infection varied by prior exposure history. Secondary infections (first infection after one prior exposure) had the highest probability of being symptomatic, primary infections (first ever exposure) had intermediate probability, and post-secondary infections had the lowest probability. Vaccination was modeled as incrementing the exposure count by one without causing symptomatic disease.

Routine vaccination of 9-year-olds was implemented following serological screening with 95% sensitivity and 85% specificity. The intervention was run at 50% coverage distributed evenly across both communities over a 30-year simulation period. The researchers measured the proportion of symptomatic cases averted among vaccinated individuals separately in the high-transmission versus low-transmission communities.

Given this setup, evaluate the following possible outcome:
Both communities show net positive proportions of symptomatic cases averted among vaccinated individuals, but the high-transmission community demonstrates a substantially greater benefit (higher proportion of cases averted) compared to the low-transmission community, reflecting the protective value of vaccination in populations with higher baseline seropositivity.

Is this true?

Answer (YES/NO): YES